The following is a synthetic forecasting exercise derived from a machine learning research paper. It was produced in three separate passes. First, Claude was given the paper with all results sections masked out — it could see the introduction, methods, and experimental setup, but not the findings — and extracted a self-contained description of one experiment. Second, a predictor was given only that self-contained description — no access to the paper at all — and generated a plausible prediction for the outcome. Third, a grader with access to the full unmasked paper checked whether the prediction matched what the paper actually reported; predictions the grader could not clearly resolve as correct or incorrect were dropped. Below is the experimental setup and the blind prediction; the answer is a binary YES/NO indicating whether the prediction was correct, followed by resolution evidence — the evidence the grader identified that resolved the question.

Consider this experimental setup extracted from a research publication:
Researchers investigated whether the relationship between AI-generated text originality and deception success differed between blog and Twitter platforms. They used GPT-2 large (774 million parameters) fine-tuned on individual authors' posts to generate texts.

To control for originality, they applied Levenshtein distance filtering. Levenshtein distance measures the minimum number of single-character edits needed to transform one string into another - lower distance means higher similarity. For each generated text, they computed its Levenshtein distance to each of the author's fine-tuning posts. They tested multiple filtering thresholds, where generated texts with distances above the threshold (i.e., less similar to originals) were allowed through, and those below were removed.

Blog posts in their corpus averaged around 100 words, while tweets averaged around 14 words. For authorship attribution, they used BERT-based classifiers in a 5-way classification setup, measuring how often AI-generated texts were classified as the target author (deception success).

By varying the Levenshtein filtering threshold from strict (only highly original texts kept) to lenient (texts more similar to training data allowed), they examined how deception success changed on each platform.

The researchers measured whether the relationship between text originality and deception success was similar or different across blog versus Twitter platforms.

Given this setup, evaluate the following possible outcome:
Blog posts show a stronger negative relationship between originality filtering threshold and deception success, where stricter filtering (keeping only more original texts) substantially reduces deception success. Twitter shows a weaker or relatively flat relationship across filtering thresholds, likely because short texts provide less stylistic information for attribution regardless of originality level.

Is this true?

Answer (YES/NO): NO